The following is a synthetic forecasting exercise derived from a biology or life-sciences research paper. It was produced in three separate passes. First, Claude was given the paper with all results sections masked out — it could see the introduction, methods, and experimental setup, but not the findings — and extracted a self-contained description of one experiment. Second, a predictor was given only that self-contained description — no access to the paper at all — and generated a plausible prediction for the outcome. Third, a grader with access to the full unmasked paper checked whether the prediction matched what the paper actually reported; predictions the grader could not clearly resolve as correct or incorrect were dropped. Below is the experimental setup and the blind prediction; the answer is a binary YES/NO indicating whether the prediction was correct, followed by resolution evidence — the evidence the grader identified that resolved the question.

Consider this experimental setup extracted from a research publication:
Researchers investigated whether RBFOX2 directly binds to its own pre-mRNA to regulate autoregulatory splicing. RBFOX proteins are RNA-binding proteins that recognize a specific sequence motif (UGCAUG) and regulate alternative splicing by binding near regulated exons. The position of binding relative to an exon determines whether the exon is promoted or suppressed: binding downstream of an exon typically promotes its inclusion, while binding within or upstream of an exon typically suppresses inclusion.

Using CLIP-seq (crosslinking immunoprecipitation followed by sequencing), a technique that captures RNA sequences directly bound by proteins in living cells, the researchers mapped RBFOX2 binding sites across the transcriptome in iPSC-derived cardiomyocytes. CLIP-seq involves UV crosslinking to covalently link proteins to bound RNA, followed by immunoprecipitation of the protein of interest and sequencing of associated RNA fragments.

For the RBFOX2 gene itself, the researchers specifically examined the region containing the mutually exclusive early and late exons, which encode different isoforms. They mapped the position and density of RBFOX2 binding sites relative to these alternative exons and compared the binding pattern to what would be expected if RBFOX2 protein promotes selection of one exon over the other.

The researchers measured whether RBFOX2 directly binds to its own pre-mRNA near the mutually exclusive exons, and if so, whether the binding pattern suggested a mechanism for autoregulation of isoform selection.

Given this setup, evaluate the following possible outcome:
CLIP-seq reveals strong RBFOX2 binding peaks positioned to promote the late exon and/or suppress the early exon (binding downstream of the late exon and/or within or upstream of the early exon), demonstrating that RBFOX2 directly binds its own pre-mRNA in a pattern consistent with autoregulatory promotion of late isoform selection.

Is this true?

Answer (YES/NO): YES